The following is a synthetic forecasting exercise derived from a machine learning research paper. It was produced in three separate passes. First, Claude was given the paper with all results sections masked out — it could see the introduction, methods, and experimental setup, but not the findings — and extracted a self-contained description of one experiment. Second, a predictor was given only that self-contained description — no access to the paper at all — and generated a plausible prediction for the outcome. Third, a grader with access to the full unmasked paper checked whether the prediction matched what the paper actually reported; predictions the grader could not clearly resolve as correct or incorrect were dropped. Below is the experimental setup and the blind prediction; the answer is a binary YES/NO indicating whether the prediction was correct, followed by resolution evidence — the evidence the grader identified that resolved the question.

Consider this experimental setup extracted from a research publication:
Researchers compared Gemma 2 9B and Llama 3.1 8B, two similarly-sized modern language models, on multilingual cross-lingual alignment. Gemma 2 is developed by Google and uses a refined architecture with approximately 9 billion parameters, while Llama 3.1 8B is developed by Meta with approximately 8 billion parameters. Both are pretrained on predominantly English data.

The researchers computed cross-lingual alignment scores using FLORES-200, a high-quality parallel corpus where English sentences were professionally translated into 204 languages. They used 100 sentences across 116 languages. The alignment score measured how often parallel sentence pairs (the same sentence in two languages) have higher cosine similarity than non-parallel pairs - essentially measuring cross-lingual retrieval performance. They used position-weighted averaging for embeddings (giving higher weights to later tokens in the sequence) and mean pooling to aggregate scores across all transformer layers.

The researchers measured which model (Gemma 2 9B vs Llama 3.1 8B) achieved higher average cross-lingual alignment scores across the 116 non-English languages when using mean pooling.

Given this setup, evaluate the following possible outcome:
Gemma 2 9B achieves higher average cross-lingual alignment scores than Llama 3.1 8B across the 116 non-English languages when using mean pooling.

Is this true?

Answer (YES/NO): YES